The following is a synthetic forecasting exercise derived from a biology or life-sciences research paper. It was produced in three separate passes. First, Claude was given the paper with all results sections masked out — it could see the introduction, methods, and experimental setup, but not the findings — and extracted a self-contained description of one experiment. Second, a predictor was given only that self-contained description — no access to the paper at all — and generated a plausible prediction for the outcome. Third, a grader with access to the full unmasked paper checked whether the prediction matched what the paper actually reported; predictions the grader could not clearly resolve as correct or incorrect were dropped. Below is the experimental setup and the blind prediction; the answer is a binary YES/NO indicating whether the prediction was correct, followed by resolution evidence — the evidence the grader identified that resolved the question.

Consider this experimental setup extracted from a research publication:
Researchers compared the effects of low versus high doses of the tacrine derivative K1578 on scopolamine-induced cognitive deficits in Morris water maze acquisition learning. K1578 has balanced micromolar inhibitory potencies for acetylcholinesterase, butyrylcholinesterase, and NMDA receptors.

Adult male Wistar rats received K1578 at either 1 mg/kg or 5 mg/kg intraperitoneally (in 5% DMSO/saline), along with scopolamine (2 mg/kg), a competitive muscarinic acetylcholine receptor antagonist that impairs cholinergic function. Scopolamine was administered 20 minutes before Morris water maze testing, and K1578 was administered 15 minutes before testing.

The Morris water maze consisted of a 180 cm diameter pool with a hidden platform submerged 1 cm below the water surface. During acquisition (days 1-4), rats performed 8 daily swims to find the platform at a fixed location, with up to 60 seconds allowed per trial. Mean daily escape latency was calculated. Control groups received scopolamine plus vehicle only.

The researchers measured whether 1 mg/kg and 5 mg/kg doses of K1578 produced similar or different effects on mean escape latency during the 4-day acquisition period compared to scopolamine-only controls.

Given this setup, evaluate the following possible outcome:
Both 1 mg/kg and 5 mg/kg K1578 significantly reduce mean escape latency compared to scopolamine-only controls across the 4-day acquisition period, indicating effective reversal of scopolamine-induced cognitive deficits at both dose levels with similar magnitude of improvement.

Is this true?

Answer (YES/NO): NO